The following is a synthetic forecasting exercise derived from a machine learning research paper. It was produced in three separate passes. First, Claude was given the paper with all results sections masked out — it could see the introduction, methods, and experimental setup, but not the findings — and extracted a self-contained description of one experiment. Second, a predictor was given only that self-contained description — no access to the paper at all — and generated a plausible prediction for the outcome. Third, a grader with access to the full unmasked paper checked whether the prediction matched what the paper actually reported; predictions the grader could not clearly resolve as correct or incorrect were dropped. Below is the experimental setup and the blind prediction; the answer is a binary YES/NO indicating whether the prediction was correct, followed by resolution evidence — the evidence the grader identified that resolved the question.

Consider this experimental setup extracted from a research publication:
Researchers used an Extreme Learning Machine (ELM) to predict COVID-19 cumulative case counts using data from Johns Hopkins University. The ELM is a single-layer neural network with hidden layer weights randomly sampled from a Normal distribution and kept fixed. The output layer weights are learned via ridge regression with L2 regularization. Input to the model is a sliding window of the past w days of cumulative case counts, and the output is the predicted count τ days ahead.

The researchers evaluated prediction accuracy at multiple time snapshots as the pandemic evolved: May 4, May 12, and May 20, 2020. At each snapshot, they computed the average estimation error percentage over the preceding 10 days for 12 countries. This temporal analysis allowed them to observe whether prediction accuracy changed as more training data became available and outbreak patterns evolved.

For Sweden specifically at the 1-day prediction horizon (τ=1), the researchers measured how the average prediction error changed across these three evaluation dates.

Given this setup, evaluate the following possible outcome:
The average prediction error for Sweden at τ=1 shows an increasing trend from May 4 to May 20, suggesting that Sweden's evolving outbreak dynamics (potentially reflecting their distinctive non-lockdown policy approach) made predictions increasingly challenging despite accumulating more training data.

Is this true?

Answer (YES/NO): NO